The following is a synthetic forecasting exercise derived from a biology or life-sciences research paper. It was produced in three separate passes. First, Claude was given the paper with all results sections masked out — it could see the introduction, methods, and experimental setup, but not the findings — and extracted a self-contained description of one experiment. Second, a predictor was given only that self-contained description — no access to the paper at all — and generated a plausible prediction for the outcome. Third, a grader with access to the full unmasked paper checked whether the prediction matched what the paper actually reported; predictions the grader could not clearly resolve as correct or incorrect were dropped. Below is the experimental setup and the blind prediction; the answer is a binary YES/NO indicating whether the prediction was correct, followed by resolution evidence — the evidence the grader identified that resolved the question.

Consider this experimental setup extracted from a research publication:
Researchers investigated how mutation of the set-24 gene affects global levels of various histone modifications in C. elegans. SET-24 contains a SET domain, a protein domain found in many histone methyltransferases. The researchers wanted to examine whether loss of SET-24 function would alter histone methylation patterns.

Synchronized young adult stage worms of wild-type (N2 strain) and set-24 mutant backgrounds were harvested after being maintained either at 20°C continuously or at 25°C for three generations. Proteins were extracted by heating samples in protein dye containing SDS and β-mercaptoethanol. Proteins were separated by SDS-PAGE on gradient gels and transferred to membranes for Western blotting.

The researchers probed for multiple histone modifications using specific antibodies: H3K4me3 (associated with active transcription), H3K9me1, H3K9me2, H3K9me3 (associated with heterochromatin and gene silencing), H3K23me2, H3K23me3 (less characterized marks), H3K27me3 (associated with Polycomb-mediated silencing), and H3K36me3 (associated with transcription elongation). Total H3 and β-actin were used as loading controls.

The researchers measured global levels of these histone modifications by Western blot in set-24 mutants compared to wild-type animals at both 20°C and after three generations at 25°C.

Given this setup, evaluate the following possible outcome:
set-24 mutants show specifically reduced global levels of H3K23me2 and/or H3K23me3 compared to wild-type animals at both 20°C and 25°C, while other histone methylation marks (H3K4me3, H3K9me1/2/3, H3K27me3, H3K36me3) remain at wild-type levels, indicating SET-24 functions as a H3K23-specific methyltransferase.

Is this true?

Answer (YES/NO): NO